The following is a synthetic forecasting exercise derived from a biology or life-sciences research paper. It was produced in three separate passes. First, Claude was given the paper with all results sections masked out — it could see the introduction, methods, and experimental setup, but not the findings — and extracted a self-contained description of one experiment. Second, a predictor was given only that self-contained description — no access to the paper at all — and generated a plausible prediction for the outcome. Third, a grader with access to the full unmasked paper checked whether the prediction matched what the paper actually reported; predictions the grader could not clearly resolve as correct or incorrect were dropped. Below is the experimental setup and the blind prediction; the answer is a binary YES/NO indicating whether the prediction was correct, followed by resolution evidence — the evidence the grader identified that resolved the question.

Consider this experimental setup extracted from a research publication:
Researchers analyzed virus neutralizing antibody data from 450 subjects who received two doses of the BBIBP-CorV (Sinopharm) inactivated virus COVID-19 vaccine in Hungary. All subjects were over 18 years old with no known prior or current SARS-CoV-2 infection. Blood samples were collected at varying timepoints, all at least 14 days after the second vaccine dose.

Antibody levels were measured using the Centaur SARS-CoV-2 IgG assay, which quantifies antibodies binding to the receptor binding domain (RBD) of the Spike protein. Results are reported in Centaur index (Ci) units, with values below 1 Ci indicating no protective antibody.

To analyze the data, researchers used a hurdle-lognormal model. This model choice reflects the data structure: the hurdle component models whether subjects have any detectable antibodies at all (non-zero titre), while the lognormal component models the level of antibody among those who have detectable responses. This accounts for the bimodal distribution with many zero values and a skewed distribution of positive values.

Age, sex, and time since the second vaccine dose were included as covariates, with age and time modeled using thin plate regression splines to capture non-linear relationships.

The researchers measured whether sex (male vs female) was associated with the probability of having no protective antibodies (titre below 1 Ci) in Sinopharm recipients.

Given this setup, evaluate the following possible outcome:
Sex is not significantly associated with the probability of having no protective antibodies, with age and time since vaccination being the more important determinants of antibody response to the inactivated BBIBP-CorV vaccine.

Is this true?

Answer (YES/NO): NO